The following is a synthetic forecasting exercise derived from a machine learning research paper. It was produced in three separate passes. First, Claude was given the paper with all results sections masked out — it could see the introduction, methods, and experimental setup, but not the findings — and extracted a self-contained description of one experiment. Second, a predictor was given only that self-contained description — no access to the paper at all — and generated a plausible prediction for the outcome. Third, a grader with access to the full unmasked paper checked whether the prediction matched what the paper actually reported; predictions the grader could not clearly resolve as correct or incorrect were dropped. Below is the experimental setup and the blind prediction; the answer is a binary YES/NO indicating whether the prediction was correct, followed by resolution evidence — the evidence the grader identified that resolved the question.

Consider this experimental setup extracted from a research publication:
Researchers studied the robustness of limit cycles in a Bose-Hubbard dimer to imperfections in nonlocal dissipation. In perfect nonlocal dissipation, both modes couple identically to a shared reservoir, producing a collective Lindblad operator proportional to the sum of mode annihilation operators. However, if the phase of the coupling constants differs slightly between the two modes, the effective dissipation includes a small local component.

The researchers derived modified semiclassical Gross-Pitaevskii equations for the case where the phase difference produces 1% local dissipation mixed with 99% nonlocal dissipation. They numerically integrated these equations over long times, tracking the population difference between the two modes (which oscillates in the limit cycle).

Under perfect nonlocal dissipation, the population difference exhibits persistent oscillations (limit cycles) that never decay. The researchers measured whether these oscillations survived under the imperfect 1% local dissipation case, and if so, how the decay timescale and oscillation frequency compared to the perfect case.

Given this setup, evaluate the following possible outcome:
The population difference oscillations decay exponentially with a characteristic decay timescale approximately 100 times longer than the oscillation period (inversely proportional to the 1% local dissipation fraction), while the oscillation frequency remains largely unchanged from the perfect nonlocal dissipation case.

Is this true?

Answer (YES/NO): NO